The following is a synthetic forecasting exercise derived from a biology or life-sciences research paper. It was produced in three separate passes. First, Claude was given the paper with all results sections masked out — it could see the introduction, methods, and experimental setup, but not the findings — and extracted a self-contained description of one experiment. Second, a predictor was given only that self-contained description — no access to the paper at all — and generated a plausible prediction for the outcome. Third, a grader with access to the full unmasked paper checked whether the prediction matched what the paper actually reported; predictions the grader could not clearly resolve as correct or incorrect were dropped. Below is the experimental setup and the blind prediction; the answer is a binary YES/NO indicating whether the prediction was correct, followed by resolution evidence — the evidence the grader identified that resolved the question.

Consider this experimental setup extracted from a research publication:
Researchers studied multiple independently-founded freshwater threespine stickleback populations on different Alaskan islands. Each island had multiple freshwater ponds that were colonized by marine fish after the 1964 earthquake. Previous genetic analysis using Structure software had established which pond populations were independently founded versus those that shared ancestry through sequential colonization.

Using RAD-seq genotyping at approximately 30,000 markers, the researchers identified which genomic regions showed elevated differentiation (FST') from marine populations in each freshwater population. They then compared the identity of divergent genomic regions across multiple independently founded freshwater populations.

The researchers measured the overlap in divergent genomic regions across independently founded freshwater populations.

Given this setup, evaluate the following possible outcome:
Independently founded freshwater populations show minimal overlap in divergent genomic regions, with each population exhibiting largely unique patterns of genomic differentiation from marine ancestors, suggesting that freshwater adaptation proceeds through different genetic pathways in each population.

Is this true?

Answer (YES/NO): NO